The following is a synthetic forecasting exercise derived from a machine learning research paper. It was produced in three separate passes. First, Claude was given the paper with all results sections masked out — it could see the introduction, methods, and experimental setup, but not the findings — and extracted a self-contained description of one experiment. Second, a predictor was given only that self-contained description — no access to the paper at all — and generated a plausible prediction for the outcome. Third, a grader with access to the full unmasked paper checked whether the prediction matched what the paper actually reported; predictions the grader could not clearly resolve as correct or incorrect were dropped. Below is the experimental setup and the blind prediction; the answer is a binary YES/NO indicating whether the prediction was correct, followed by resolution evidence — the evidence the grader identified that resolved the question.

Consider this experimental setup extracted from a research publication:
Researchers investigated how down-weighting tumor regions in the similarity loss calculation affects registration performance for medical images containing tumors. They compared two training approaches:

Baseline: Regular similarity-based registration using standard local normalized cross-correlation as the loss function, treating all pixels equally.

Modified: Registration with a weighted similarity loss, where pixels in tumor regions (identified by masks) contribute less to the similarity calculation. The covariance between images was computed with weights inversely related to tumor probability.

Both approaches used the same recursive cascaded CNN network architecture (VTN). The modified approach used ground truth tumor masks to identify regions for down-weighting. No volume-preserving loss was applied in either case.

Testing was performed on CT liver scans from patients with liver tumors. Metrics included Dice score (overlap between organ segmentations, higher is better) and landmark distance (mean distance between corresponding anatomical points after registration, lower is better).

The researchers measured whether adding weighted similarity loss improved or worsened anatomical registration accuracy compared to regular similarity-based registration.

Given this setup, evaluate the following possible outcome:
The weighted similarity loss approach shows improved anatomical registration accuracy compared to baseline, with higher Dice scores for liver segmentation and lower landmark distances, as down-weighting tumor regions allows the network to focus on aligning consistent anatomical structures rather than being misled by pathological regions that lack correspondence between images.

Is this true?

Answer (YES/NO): YES